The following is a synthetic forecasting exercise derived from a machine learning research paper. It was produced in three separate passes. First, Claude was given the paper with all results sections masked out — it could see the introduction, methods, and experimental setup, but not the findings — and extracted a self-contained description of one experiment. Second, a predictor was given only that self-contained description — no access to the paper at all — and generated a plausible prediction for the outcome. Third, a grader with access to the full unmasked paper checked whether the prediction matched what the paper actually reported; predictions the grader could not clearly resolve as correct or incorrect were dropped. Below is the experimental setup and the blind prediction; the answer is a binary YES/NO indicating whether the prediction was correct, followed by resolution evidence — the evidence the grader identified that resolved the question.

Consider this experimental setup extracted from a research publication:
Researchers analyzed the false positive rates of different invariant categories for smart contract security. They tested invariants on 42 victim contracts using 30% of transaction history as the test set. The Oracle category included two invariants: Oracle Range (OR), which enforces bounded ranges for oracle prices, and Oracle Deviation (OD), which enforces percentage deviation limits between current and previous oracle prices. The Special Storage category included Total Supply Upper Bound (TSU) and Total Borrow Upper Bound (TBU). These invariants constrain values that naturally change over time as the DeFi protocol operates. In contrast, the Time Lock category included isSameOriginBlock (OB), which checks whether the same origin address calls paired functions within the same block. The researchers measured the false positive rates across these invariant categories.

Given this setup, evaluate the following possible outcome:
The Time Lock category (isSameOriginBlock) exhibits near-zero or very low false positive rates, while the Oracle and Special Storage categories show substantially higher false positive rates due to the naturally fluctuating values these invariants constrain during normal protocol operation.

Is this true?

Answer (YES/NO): YES